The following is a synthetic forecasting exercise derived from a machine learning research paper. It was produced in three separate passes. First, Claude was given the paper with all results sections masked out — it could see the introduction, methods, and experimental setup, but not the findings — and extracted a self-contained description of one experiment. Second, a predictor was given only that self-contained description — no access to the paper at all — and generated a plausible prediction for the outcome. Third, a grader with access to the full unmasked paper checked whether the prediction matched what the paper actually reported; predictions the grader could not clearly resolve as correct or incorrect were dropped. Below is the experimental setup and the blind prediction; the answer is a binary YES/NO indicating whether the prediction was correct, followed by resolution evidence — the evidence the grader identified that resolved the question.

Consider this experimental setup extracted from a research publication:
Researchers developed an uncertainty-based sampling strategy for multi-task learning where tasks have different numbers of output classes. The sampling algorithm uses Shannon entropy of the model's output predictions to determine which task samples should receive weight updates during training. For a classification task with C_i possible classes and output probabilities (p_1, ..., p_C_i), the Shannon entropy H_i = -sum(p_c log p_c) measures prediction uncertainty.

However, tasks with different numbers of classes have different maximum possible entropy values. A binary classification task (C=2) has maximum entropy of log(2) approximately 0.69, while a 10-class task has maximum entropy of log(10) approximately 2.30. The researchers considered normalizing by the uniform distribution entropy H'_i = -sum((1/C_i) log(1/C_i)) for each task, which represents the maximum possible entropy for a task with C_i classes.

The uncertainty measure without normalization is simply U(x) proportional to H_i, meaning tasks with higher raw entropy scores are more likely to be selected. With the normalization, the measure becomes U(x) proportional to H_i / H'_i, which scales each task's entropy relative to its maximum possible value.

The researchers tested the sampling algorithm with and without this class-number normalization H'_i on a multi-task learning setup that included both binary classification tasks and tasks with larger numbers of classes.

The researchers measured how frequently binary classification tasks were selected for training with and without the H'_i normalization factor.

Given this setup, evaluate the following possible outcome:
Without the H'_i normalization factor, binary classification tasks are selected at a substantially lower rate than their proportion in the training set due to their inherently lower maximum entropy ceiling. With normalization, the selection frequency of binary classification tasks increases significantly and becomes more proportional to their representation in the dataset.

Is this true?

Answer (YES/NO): NO